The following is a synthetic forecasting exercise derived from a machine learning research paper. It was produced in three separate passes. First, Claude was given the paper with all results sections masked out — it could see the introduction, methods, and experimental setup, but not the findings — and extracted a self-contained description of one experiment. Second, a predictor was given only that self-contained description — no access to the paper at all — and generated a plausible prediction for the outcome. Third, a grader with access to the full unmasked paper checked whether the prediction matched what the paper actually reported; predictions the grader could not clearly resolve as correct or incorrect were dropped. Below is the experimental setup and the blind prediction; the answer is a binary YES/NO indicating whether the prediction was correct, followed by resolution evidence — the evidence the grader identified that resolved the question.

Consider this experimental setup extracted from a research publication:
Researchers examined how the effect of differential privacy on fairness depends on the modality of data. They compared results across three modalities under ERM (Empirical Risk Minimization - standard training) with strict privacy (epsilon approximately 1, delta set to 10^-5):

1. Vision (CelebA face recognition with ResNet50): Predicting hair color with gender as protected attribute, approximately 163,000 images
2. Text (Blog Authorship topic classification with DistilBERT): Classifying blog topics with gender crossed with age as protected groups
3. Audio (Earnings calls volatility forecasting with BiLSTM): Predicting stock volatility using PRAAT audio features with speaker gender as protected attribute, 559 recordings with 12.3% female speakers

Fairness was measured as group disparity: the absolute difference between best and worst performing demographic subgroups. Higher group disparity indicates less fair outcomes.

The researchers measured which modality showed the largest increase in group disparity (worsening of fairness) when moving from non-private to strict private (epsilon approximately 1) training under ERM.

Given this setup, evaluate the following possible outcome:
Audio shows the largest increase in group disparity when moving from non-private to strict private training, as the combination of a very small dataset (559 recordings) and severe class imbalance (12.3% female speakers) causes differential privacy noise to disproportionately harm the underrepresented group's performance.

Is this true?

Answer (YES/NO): YES